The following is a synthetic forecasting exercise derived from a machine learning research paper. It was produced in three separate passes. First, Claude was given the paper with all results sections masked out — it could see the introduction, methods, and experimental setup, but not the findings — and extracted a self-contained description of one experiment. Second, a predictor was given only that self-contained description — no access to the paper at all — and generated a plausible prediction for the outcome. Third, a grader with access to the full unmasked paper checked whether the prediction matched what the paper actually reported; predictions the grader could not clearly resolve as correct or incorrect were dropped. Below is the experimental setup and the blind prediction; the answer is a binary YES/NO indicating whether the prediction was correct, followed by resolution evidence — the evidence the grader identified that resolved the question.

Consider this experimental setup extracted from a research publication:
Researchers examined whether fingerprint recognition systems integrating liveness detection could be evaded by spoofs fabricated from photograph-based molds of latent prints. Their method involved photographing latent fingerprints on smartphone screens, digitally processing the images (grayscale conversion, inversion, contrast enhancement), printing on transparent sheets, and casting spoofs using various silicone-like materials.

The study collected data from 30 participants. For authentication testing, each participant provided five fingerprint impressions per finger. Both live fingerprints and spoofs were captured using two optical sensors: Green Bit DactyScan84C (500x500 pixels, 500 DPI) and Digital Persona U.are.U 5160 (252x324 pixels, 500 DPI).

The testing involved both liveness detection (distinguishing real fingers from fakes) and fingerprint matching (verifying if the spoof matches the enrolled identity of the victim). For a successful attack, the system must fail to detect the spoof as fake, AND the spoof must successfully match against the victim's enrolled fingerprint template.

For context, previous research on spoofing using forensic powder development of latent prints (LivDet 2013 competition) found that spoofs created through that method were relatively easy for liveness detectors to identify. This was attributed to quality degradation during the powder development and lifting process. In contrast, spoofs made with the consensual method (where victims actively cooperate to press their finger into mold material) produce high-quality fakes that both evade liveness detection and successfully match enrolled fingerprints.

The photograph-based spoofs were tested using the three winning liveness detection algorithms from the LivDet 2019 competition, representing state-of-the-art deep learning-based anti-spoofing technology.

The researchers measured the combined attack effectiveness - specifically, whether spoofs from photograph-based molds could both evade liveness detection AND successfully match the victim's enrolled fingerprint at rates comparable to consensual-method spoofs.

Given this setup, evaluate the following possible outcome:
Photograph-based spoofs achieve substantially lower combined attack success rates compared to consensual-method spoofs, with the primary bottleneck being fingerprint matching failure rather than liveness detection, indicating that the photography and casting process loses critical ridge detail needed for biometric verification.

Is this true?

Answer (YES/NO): NO